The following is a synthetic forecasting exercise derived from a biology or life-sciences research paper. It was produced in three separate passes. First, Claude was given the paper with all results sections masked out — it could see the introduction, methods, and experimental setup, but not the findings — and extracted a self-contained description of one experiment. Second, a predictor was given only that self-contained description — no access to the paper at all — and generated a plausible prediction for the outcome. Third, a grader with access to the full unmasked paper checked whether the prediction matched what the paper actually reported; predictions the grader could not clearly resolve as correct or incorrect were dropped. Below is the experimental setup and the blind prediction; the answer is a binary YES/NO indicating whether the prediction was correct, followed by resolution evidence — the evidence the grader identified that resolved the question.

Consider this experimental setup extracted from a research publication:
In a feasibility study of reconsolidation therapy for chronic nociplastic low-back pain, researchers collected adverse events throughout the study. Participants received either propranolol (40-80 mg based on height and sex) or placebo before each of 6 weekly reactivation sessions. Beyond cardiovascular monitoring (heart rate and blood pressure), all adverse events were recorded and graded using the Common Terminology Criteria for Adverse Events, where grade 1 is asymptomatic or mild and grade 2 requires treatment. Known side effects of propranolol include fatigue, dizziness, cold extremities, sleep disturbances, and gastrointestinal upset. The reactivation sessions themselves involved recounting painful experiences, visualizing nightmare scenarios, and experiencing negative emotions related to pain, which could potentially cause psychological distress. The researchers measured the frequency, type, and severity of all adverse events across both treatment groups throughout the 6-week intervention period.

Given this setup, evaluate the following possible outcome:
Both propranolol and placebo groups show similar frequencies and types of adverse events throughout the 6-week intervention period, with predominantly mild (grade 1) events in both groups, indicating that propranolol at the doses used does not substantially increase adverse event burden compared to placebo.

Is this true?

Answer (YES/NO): NO